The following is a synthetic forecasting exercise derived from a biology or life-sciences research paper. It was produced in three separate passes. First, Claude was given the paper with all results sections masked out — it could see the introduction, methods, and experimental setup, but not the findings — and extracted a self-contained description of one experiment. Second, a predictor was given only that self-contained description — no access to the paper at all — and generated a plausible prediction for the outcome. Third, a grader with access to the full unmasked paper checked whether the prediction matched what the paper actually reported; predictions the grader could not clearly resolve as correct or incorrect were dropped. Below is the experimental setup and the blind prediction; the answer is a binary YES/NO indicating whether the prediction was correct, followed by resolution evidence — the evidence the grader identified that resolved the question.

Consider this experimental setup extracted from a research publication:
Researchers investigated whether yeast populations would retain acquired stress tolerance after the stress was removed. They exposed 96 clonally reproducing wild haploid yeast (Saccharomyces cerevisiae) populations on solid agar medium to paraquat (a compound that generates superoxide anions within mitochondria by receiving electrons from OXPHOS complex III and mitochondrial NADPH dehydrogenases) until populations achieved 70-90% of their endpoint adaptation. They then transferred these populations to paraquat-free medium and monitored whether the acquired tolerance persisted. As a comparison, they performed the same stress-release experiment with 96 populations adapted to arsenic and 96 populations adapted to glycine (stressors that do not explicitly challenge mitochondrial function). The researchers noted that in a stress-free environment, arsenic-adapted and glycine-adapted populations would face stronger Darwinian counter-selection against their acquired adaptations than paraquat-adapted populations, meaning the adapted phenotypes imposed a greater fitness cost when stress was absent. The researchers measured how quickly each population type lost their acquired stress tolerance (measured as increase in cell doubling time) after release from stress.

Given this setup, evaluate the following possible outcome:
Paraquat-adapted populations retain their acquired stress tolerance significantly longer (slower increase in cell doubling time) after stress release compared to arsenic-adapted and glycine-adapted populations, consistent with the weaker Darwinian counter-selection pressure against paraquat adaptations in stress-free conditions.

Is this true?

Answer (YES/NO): NO